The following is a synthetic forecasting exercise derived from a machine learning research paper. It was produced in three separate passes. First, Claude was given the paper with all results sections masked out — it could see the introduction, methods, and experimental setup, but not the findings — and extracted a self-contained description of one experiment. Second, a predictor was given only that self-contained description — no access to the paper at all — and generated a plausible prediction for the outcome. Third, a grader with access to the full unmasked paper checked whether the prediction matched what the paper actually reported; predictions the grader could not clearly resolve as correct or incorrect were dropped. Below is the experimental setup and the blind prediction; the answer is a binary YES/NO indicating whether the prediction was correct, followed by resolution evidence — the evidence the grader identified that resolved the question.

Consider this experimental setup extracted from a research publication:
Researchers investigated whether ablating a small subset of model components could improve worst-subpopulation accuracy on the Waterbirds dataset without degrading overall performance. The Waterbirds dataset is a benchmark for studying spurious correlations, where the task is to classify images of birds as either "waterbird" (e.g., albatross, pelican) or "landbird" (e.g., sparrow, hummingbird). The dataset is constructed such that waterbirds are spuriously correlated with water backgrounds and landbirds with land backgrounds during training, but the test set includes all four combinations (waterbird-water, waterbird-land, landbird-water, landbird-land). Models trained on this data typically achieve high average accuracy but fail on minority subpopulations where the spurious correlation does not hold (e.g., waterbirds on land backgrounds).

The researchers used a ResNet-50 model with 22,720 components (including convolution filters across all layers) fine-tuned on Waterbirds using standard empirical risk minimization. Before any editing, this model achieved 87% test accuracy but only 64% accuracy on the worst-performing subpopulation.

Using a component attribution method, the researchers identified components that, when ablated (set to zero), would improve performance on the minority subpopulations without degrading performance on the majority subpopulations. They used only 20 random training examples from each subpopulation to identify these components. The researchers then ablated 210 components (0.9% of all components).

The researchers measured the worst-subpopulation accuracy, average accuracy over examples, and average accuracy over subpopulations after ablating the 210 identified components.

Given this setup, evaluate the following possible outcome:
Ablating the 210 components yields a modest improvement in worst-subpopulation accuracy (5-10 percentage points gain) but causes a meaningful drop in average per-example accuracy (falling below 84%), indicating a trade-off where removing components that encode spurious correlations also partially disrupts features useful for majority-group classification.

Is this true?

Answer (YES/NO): NO